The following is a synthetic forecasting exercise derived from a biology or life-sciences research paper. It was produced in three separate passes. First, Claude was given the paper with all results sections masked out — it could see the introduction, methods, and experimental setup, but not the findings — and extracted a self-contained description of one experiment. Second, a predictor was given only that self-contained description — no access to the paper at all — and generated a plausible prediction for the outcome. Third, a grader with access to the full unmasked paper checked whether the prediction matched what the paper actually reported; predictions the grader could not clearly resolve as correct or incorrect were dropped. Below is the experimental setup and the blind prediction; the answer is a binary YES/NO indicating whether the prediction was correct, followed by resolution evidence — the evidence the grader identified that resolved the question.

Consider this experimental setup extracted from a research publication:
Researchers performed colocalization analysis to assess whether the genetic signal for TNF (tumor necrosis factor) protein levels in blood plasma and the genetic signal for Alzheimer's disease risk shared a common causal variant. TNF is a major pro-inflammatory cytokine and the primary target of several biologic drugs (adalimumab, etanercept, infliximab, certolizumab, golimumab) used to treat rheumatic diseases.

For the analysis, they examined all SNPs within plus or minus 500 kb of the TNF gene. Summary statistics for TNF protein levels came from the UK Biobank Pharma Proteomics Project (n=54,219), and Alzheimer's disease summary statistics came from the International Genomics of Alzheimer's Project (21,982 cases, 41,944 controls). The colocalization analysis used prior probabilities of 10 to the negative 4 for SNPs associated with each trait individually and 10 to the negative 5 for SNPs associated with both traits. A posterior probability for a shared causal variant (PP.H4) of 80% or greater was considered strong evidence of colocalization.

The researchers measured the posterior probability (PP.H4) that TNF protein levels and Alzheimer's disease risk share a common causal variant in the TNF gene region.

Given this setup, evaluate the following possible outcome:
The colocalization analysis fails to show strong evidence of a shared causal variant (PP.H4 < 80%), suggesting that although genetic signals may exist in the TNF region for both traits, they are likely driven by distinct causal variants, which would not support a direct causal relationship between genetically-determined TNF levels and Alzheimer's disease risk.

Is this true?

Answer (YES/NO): YES